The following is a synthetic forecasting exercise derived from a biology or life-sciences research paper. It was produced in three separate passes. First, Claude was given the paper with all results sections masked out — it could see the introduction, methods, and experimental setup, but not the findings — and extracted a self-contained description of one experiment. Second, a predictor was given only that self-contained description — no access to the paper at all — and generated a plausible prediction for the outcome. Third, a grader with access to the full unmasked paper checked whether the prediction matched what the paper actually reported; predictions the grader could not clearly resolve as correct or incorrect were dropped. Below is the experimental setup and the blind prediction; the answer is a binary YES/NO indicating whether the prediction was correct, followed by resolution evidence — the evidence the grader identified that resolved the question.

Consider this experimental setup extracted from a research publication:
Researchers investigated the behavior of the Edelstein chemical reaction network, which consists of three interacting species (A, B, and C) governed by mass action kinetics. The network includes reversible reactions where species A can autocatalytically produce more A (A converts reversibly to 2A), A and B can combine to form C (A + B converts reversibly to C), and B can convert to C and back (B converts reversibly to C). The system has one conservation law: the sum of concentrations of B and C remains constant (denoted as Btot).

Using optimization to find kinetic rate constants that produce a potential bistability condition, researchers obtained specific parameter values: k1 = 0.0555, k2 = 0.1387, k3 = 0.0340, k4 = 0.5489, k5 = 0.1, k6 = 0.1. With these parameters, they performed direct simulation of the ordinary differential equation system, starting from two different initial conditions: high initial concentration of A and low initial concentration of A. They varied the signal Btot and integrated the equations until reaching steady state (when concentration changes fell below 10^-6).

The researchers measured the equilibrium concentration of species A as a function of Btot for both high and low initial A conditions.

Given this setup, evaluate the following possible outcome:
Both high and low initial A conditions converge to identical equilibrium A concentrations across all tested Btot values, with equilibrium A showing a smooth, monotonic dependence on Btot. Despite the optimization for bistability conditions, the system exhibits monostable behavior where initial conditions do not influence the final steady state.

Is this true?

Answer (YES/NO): NO